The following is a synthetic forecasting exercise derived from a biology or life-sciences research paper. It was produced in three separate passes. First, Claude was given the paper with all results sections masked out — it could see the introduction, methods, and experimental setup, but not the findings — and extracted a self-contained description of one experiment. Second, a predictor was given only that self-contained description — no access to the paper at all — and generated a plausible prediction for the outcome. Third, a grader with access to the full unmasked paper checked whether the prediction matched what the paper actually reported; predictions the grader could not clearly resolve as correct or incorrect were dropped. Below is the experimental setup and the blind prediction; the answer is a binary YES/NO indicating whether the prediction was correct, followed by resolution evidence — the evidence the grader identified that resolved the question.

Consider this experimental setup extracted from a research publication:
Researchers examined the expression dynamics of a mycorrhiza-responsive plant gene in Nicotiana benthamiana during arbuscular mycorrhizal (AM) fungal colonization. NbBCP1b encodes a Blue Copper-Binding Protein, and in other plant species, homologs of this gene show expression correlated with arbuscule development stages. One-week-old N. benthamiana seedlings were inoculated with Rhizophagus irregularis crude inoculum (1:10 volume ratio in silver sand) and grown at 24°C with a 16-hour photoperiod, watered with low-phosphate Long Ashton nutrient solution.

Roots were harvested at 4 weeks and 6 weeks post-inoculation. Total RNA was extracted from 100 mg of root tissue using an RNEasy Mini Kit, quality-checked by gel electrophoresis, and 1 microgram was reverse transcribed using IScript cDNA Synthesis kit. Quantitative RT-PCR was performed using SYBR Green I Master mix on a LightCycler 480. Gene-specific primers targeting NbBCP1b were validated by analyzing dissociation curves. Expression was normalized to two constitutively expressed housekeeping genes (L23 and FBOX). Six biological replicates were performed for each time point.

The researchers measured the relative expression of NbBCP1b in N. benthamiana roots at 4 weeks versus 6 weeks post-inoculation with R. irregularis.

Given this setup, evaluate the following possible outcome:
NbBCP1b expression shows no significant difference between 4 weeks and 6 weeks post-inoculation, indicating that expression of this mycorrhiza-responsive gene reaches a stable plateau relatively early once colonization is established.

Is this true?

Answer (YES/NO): NO